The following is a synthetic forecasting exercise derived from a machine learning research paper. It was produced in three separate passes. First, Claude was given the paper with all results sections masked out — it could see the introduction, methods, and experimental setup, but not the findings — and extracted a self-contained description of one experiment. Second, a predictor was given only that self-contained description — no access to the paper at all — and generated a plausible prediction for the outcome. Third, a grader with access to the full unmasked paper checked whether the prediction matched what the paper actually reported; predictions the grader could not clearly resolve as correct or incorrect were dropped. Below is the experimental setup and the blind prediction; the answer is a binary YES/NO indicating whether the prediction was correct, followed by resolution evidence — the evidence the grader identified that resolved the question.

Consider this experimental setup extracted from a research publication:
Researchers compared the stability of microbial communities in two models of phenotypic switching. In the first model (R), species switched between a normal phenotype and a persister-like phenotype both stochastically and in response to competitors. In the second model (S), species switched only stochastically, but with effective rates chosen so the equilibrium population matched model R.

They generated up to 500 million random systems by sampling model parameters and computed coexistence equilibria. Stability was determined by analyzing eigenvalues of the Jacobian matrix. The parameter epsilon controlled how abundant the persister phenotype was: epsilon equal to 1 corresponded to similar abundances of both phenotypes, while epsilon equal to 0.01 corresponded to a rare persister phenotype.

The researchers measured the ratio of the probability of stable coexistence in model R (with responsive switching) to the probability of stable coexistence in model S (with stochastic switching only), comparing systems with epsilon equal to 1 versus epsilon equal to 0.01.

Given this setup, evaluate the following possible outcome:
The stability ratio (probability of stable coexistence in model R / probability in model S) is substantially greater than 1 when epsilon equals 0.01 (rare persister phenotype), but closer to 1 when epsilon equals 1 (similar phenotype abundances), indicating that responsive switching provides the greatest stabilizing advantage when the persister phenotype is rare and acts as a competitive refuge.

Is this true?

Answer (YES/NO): NO